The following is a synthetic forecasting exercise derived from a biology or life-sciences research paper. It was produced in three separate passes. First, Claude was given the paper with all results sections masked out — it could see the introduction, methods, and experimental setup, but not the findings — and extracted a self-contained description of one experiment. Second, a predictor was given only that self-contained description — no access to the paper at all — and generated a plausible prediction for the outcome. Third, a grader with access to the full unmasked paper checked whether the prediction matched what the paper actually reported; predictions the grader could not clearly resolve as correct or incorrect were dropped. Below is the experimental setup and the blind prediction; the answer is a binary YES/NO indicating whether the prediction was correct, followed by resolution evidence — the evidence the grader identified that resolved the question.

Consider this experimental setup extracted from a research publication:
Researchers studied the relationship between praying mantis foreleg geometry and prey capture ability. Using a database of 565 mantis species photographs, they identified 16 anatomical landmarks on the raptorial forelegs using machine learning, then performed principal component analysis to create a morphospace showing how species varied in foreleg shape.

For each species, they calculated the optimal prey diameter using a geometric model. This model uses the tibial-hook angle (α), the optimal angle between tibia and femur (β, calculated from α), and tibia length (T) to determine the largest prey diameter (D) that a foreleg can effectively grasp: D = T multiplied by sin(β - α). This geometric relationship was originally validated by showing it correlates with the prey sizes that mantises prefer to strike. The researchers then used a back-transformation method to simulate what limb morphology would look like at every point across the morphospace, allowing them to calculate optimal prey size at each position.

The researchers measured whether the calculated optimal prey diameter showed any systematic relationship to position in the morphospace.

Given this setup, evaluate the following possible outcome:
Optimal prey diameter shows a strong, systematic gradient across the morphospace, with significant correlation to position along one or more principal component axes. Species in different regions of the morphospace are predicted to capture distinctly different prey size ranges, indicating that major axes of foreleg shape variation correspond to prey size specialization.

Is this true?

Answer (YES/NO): YES